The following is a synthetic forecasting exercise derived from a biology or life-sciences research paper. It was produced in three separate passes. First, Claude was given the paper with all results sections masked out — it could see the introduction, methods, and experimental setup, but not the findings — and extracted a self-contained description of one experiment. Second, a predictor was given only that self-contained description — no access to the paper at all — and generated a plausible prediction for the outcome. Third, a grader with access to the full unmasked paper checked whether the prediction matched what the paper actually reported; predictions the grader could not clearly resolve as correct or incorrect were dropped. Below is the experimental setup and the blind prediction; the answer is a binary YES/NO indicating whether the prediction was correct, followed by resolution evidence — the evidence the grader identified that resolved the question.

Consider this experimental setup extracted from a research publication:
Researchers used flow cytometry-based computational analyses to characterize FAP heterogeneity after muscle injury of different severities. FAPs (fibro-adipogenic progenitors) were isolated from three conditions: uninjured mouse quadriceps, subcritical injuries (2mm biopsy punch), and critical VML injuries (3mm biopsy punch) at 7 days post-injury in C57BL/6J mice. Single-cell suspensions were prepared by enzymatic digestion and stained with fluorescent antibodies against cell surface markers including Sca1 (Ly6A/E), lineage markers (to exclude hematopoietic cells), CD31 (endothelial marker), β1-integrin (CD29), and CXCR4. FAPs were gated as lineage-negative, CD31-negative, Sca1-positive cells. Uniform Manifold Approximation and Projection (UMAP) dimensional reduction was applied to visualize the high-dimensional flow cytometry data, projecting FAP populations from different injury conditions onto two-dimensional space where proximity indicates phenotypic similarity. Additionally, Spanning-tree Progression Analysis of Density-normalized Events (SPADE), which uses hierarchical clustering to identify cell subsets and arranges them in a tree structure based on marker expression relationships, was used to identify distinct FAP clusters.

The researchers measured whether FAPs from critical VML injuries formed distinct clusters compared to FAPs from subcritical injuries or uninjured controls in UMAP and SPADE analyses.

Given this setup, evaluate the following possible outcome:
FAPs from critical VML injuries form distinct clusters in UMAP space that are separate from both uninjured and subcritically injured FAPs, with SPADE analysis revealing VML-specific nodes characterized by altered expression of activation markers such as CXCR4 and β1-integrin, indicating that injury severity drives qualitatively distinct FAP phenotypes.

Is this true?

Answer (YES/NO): NO